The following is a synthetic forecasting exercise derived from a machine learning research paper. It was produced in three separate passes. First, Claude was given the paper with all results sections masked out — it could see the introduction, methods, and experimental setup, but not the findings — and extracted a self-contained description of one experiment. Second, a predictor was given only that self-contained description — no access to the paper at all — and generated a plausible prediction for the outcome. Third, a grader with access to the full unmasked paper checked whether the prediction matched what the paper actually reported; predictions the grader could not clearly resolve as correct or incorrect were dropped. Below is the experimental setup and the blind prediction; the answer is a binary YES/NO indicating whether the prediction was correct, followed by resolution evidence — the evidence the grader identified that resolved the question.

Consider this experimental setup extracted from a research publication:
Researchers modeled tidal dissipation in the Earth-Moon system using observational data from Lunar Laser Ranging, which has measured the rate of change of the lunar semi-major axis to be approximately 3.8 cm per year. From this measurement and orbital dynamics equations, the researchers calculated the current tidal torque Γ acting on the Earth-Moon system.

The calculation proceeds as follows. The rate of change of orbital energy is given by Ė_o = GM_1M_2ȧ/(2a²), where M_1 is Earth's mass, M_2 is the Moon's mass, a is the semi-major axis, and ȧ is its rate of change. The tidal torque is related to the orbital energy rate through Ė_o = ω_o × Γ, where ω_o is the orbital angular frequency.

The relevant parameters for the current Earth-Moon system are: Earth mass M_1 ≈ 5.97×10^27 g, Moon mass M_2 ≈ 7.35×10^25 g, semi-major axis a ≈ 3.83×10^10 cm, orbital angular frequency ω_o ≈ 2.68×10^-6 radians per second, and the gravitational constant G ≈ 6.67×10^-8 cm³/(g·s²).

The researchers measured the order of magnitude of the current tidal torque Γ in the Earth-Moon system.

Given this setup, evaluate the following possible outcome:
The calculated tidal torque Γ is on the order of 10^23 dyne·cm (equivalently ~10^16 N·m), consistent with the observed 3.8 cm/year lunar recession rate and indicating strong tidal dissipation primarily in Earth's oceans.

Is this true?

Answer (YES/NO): YES